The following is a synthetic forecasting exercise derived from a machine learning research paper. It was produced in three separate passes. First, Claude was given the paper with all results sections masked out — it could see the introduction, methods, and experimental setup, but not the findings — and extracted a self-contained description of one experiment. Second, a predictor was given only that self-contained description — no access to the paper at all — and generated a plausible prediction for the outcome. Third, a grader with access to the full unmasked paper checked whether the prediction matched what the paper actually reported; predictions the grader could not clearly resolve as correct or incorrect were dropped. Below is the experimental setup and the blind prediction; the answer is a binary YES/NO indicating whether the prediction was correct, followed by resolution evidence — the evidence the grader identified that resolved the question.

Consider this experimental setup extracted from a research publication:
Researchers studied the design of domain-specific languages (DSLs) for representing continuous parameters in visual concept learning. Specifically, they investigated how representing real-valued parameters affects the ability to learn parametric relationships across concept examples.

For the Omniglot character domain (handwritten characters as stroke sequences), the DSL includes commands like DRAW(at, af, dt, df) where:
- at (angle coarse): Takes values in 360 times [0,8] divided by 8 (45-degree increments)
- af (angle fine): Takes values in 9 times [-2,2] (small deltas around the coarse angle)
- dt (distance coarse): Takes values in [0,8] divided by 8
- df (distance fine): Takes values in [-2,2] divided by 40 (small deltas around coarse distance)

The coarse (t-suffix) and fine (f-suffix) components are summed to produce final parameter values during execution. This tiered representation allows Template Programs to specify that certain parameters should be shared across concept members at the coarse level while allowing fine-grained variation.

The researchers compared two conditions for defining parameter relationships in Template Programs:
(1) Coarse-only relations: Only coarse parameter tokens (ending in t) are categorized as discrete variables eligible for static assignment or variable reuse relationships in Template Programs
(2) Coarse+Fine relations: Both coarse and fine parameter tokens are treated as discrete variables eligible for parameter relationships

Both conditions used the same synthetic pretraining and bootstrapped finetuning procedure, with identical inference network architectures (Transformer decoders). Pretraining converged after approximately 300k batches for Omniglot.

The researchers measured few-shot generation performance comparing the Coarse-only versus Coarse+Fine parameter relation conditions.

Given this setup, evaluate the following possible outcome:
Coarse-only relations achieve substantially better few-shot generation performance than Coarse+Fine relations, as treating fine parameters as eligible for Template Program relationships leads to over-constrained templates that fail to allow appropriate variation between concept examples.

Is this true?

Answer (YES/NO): YES